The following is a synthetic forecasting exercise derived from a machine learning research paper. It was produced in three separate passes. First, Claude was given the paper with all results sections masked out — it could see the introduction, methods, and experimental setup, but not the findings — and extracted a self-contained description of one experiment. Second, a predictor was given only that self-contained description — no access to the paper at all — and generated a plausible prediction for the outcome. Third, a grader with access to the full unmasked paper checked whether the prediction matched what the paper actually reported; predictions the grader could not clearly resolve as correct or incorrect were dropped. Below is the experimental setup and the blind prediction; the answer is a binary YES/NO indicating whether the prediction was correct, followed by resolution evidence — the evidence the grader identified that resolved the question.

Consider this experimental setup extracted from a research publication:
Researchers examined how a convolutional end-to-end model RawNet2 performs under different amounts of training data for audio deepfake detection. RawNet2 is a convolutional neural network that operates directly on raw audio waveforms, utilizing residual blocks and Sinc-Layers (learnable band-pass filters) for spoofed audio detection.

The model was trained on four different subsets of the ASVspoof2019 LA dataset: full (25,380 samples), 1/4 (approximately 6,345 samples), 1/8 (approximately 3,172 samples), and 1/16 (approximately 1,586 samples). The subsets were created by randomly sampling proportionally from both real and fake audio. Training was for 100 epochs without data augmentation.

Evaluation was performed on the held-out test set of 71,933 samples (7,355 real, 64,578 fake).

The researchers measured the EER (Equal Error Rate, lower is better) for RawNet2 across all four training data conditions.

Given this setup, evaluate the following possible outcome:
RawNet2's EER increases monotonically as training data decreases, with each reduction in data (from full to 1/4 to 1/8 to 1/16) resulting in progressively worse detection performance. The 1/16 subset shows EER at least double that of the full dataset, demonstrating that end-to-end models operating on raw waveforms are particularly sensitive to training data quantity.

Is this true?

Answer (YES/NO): YES